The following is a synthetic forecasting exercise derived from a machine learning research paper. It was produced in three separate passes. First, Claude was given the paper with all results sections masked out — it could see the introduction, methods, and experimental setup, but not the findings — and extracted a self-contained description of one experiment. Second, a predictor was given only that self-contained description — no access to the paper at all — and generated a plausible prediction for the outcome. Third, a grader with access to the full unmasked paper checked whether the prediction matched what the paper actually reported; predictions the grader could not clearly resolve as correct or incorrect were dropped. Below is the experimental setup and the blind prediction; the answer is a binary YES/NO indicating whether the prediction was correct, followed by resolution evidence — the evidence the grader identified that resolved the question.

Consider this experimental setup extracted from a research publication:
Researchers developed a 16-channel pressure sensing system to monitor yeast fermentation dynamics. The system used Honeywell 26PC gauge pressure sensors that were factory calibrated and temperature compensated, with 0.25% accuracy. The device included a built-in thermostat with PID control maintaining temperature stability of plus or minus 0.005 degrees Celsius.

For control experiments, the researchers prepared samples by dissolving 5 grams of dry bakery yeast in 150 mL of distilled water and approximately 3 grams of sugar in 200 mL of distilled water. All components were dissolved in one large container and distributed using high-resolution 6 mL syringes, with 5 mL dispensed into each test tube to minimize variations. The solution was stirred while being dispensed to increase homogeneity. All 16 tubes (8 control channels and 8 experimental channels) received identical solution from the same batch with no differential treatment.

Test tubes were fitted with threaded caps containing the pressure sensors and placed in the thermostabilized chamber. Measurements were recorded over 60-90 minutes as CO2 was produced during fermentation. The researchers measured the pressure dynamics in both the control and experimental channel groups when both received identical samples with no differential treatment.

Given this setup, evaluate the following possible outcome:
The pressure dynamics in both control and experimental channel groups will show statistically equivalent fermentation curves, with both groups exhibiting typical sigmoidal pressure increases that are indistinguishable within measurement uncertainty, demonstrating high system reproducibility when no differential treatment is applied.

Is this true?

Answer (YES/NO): YES